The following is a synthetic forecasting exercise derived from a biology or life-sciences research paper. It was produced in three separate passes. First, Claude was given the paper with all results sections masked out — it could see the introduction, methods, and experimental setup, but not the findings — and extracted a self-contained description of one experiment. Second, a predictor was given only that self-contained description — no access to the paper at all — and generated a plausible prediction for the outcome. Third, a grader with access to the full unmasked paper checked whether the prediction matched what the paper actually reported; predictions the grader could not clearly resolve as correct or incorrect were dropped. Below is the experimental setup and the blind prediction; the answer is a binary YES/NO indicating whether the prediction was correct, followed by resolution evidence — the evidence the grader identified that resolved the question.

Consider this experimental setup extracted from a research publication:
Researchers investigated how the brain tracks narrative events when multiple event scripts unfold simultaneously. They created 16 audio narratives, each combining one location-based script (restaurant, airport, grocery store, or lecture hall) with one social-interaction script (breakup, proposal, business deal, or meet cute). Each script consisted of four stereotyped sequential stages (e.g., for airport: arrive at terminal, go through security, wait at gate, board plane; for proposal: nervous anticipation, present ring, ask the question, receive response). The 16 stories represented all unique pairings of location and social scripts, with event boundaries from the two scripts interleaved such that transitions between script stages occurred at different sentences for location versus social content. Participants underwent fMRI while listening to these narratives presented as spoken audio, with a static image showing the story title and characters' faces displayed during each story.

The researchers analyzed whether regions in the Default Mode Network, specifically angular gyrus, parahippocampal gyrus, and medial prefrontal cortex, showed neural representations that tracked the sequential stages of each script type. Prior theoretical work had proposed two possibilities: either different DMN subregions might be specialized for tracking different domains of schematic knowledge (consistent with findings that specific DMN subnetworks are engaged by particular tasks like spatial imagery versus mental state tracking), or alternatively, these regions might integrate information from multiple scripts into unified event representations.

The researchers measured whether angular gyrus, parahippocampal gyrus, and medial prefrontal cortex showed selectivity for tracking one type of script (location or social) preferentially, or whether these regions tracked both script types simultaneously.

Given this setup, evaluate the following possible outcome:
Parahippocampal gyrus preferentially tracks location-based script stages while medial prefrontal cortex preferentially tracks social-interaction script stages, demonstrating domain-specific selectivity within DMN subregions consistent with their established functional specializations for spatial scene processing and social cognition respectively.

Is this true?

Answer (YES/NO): NO